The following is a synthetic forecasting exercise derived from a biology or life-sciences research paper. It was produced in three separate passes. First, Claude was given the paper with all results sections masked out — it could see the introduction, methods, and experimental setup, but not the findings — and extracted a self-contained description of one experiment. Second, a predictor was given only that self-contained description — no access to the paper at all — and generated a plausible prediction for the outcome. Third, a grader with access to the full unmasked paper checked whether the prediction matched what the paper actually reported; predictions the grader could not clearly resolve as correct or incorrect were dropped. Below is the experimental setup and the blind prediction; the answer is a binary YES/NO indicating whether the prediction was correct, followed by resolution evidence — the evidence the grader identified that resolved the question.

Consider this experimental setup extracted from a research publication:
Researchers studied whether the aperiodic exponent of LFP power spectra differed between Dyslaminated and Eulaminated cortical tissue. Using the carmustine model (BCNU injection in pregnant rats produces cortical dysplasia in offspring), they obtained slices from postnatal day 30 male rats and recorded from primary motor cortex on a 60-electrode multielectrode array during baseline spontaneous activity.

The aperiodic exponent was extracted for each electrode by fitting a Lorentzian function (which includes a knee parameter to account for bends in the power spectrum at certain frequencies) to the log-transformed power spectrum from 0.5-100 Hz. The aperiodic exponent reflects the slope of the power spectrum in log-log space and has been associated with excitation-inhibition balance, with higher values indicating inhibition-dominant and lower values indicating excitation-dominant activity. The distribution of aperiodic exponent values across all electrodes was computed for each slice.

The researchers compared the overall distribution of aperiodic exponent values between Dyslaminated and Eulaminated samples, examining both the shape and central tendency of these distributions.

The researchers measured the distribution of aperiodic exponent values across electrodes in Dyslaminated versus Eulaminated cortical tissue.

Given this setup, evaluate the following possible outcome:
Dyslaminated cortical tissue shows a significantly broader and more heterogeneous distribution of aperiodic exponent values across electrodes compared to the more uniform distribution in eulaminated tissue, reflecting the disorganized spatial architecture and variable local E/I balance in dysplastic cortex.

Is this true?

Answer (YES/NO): NO